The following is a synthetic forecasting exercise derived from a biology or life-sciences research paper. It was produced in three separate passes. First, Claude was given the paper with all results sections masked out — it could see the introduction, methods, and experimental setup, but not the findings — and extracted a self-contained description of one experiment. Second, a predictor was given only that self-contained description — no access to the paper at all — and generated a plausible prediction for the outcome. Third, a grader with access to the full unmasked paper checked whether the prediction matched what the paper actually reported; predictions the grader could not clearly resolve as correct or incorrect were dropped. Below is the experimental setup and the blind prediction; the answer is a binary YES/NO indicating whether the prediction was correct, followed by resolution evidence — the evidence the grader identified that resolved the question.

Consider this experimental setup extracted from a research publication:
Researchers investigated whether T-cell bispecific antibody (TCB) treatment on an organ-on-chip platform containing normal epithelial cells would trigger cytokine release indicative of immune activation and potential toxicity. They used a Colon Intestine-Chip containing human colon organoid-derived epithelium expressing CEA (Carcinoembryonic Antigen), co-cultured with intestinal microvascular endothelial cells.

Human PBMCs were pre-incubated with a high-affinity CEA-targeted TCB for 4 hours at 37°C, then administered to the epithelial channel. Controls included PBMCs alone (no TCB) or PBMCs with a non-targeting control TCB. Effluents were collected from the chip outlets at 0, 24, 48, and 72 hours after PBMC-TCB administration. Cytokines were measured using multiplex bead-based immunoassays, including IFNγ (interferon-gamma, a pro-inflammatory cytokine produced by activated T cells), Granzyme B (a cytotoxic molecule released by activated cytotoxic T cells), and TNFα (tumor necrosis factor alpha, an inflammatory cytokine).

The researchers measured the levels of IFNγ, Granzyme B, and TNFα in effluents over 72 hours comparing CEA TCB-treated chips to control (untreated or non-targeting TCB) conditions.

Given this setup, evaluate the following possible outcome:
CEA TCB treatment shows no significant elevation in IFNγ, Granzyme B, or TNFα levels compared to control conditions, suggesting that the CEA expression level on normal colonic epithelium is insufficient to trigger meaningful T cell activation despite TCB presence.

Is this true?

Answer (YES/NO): NO